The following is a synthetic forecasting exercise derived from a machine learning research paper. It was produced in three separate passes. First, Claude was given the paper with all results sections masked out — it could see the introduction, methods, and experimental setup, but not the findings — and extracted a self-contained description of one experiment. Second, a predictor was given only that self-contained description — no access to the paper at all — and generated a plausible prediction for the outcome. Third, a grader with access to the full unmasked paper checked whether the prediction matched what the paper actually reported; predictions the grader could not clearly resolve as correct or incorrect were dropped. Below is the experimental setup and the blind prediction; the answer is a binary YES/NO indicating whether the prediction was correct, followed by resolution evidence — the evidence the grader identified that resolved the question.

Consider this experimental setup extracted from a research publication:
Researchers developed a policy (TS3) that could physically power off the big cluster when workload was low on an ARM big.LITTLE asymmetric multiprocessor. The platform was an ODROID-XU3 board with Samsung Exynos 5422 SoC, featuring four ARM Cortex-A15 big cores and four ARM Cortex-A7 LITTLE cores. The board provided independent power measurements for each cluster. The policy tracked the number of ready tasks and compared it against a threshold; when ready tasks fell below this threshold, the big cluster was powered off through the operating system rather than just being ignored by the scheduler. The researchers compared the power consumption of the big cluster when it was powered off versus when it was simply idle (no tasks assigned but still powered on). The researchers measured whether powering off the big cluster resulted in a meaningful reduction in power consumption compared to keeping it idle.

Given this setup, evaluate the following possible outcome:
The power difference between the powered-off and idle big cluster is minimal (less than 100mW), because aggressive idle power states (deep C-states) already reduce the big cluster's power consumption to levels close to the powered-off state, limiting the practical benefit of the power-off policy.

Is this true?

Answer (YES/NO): NO